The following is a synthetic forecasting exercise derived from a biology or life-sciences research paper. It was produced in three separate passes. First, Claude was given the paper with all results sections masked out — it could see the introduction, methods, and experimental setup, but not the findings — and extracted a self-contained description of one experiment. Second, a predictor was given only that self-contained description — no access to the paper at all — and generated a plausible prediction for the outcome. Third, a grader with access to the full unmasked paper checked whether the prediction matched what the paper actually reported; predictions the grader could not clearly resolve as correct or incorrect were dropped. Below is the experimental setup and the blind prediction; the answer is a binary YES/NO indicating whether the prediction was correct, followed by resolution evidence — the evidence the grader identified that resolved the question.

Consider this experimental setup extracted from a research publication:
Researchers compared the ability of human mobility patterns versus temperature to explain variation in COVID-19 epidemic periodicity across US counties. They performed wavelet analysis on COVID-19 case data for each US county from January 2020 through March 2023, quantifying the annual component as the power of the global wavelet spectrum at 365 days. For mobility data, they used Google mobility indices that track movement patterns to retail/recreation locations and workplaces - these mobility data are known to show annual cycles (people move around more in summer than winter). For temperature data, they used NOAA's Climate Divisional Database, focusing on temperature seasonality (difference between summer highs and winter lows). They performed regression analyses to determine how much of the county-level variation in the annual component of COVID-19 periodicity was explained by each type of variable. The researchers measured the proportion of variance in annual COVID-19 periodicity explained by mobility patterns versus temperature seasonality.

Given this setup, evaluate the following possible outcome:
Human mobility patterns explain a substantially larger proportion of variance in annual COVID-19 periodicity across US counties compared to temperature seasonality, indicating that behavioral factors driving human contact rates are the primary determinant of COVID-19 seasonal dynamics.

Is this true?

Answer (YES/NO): NO